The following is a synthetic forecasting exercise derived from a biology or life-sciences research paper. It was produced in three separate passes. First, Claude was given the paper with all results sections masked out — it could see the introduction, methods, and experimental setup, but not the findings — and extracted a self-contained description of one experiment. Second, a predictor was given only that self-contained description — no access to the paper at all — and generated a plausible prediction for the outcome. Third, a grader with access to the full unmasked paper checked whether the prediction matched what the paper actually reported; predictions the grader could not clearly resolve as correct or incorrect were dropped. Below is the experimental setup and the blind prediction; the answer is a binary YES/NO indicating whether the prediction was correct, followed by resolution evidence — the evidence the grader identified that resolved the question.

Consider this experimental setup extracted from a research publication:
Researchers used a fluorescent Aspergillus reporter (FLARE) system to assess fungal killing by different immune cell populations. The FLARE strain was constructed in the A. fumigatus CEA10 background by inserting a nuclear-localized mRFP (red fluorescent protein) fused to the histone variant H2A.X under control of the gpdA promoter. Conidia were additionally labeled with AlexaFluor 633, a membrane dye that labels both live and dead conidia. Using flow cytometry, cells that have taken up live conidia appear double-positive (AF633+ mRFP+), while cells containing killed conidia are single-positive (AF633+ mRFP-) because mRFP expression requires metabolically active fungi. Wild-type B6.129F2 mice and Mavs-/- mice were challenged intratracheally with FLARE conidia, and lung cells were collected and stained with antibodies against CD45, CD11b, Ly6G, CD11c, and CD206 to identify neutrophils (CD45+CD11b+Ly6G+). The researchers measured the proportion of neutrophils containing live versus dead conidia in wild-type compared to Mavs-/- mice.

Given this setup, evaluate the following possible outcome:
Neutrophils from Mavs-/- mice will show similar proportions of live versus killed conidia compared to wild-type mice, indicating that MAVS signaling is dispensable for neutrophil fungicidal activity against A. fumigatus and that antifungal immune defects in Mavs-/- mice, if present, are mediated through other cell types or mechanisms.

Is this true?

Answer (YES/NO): NO